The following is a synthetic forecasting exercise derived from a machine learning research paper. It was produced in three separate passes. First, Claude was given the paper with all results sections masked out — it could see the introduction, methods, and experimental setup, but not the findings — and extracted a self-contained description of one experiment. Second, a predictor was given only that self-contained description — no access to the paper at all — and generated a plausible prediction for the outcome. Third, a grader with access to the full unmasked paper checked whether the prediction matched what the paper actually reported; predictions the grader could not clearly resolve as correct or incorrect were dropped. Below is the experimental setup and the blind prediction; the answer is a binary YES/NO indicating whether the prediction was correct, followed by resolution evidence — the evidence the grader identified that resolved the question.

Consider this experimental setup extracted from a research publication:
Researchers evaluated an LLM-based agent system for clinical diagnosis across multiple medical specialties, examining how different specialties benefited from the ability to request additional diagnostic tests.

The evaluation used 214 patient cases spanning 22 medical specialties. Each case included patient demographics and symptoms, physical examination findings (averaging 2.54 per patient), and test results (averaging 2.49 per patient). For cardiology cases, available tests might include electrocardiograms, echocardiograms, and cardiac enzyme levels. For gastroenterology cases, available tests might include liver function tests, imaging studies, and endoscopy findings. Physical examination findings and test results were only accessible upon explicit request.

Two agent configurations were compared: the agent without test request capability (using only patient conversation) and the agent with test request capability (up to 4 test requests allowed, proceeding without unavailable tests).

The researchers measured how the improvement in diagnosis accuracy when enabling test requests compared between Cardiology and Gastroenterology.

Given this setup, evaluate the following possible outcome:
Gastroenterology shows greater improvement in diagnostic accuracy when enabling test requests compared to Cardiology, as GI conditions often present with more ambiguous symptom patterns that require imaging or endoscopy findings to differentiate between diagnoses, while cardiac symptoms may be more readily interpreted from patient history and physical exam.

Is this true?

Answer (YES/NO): NO